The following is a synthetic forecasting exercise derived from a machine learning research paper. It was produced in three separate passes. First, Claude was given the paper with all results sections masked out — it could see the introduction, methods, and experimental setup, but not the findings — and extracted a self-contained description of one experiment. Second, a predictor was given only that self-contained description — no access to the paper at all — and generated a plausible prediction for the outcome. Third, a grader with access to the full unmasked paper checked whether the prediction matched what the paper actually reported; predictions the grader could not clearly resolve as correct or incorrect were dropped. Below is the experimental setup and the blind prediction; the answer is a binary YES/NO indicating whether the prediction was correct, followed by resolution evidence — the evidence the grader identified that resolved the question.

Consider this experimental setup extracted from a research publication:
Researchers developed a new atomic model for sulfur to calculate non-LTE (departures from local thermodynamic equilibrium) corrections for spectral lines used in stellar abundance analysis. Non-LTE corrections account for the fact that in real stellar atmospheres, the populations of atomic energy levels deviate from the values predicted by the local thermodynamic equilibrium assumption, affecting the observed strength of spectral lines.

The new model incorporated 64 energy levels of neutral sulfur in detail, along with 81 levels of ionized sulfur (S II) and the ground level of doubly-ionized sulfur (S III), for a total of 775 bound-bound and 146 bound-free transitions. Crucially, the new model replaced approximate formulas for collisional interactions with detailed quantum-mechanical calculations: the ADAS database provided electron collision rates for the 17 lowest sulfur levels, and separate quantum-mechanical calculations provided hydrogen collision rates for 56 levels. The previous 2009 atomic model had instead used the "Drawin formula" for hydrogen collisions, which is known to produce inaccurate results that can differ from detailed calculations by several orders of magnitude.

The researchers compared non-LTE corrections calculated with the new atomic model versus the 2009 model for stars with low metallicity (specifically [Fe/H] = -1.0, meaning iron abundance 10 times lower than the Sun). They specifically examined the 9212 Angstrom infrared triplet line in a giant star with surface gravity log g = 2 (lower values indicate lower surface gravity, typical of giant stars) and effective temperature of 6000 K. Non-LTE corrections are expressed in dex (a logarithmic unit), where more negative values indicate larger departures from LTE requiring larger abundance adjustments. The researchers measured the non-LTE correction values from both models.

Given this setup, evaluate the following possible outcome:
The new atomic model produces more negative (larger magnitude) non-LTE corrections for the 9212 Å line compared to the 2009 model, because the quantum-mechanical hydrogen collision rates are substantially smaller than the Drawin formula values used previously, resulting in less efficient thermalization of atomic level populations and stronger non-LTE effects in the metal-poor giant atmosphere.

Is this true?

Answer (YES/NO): NO